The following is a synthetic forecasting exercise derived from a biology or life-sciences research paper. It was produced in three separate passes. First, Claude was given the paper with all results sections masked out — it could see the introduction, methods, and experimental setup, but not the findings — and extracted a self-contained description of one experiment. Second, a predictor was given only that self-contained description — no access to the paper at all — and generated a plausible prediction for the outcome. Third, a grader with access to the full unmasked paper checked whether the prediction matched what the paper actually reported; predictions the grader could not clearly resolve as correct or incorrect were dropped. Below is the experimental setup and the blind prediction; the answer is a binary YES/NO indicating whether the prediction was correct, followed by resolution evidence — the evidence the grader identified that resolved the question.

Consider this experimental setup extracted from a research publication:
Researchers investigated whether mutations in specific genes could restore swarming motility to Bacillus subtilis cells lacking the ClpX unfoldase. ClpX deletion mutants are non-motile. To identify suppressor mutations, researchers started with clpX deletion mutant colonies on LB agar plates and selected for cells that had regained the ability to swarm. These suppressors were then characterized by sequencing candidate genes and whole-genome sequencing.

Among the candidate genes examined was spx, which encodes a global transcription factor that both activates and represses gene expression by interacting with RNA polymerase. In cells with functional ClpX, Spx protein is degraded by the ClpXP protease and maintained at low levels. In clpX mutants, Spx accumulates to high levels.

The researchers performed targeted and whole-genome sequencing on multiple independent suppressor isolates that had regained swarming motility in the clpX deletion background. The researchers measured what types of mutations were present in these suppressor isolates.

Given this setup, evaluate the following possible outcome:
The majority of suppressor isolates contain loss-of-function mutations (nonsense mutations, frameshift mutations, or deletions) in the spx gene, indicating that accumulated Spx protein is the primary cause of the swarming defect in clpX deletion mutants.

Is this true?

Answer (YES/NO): NO